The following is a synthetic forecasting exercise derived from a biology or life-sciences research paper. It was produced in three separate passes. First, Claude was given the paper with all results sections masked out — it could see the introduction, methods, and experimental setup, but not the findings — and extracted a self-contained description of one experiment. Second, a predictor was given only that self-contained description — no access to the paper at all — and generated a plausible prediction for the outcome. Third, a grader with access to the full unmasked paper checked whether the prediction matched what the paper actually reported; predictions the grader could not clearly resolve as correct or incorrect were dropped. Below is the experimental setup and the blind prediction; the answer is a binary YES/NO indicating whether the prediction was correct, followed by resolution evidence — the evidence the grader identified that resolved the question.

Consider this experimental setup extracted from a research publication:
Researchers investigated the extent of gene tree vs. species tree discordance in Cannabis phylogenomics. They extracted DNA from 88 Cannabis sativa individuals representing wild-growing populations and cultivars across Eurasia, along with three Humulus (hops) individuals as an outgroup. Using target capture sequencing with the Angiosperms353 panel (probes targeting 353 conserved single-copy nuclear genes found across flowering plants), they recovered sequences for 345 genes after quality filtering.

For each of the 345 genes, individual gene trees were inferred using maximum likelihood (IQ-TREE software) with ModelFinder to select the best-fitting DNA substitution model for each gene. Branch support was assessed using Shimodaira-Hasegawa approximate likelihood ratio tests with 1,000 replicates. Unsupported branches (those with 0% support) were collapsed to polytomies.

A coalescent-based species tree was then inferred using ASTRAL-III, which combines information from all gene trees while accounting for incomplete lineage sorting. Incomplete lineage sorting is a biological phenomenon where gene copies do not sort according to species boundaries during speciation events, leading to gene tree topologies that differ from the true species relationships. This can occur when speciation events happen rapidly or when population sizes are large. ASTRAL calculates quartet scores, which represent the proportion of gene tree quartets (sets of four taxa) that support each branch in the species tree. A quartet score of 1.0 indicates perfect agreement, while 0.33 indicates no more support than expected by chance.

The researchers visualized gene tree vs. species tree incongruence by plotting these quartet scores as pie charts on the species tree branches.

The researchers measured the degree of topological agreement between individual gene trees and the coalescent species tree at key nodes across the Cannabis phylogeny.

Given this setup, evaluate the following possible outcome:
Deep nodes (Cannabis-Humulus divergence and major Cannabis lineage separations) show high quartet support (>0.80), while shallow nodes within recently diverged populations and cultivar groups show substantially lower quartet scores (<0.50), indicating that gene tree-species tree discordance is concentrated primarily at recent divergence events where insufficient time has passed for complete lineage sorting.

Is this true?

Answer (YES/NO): NO